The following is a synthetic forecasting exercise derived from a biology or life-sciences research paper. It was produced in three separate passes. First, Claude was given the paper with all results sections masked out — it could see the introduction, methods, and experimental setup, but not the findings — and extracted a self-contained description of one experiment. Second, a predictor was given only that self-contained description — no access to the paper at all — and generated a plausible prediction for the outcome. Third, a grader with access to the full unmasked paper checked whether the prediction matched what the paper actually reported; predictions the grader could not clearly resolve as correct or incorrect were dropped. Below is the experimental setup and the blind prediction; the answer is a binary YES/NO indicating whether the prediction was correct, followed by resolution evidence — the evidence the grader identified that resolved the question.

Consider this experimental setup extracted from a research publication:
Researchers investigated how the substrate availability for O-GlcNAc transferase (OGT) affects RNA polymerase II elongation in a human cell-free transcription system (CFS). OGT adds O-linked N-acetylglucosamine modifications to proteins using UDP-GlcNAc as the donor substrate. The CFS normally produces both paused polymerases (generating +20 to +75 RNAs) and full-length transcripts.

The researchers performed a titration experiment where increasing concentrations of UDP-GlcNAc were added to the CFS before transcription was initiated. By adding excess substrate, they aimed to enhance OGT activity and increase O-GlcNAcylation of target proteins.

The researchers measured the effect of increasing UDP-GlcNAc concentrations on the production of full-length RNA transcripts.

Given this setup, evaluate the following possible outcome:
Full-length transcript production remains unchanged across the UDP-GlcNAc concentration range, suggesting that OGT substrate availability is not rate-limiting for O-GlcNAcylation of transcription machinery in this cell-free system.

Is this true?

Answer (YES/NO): NO